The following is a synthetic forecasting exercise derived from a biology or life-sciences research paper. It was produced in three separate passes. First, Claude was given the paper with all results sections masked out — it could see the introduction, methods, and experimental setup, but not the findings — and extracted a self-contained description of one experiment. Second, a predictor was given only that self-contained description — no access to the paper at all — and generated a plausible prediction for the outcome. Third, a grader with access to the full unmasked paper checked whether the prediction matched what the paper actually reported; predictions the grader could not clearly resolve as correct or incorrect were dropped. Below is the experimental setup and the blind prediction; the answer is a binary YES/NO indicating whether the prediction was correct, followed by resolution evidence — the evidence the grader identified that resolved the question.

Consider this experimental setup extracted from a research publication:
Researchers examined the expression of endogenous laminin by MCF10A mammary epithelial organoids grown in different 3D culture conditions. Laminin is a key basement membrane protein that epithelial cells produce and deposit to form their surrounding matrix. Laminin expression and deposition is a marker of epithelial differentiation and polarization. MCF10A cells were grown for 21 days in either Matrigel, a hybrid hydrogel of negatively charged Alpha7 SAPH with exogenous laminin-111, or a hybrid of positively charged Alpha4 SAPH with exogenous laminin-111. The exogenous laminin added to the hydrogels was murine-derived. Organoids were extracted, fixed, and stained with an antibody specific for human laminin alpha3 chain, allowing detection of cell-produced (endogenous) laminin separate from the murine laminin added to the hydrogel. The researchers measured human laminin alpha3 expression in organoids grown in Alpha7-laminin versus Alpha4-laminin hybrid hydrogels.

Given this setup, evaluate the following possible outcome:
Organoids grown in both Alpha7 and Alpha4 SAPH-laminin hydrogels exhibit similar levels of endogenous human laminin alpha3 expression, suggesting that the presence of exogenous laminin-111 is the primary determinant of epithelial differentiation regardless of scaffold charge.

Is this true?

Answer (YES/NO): NO